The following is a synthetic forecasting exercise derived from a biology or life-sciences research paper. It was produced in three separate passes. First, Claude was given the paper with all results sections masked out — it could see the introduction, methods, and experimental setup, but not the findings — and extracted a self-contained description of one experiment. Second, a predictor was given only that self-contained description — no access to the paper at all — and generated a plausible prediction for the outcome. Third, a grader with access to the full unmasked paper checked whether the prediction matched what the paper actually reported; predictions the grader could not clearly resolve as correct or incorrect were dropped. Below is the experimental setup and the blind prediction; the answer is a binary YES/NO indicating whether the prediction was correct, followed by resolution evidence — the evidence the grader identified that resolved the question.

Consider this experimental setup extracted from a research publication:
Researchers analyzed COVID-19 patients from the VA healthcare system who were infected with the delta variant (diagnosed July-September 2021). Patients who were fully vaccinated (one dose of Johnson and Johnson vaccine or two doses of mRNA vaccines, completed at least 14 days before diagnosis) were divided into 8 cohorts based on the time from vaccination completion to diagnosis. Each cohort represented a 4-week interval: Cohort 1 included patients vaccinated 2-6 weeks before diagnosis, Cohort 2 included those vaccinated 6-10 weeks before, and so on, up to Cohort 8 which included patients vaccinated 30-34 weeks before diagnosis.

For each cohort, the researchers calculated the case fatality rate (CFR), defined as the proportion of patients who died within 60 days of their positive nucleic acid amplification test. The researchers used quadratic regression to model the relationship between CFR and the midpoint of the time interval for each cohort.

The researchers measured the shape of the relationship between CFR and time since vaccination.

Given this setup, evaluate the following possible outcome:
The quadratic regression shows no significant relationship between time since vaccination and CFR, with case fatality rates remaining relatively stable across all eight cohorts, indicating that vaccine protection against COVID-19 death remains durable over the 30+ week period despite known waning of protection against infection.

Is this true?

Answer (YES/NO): NO